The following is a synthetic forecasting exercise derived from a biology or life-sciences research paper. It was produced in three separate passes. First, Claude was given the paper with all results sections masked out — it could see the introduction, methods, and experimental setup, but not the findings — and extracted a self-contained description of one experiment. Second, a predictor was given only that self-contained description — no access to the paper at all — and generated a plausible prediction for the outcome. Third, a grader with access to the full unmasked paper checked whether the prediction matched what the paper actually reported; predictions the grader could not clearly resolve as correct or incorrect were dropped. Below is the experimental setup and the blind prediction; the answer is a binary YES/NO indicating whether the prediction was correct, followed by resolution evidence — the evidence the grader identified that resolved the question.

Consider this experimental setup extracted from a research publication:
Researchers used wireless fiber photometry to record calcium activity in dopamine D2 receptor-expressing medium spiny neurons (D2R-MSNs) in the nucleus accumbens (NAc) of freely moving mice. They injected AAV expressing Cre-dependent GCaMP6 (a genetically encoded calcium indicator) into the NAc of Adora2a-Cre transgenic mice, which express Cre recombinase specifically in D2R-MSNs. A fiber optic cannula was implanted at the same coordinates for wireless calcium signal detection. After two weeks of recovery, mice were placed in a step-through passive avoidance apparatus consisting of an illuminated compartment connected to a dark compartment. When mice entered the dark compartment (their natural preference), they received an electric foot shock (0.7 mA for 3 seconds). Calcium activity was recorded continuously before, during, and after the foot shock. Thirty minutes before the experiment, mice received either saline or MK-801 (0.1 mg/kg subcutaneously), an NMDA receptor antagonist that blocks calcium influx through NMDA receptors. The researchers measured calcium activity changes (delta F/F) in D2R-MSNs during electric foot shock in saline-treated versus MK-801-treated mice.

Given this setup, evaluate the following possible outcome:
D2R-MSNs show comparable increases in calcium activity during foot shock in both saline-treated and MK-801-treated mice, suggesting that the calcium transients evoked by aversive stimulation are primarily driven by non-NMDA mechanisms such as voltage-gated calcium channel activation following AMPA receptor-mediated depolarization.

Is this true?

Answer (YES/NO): NO